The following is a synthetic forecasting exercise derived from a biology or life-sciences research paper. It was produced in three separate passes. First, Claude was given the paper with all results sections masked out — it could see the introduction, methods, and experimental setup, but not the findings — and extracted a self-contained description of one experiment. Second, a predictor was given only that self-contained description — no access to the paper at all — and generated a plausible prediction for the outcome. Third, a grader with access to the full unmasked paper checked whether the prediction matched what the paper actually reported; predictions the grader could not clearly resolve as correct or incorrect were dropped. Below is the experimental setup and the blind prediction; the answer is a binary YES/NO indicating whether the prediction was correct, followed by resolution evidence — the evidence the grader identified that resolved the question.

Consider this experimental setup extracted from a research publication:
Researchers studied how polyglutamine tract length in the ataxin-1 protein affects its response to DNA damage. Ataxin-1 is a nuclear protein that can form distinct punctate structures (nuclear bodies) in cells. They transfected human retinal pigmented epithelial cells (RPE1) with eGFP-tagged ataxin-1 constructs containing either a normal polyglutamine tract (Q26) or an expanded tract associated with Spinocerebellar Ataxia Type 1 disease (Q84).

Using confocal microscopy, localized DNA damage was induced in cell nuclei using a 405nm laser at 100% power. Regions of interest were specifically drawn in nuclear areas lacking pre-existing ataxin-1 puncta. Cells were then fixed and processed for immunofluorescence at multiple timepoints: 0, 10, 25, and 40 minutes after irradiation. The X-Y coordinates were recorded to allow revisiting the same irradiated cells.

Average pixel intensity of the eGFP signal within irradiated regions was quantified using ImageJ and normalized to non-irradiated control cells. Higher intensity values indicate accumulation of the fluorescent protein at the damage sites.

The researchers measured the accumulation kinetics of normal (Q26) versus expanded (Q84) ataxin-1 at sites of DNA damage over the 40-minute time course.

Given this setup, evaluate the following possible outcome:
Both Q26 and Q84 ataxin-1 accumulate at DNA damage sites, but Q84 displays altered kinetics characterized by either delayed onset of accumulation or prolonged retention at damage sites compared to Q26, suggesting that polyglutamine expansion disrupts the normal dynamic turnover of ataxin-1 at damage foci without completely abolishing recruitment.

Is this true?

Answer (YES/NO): NO